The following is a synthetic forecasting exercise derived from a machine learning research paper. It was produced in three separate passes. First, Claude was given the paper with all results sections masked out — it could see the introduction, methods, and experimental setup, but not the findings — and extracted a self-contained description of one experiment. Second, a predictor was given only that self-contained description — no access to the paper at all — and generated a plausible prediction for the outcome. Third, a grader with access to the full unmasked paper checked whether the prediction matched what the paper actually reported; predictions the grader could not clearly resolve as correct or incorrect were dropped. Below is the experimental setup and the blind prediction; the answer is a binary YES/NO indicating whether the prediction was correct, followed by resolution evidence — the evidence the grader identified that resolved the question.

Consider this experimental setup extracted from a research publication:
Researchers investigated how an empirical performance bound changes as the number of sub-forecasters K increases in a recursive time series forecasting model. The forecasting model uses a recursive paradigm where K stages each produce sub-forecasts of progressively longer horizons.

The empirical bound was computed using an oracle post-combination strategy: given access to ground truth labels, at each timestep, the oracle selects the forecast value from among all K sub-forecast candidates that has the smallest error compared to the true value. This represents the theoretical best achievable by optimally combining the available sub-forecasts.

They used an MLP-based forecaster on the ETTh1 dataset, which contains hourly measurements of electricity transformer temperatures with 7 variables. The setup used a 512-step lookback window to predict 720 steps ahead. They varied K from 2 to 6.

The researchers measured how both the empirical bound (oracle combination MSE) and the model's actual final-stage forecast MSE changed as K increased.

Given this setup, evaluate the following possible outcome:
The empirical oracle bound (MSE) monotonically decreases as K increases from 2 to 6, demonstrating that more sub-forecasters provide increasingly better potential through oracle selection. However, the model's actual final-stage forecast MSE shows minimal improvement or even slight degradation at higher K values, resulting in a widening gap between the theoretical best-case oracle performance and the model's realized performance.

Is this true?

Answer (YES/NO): NO